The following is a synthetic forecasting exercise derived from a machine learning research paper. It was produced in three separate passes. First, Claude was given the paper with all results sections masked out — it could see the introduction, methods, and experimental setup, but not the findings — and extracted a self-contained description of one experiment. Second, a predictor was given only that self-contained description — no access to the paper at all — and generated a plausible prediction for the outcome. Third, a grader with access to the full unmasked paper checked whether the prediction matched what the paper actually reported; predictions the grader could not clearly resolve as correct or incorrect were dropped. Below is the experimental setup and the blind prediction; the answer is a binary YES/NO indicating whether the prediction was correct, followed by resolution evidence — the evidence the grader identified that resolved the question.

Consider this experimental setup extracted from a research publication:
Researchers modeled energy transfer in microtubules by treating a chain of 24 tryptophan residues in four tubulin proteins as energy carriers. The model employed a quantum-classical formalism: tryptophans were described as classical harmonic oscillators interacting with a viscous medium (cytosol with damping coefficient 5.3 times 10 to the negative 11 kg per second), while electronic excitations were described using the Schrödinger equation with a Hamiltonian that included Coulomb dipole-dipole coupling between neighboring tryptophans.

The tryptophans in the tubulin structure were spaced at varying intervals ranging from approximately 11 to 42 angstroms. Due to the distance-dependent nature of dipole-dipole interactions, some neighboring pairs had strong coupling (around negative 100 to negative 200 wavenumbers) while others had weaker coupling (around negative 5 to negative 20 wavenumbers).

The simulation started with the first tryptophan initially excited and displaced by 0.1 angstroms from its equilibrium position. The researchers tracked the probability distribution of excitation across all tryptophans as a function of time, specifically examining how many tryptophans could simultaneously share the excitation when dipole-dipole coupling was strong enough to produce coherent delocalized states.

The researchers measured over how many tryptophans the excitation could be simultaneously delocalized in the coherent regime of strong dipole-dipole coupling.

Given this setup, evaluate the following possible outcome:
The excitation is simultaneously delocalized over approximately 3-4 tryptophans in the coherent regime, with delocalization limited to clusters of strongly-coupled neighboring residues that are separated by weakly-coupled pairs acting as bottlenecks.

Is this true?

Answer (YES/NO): NO